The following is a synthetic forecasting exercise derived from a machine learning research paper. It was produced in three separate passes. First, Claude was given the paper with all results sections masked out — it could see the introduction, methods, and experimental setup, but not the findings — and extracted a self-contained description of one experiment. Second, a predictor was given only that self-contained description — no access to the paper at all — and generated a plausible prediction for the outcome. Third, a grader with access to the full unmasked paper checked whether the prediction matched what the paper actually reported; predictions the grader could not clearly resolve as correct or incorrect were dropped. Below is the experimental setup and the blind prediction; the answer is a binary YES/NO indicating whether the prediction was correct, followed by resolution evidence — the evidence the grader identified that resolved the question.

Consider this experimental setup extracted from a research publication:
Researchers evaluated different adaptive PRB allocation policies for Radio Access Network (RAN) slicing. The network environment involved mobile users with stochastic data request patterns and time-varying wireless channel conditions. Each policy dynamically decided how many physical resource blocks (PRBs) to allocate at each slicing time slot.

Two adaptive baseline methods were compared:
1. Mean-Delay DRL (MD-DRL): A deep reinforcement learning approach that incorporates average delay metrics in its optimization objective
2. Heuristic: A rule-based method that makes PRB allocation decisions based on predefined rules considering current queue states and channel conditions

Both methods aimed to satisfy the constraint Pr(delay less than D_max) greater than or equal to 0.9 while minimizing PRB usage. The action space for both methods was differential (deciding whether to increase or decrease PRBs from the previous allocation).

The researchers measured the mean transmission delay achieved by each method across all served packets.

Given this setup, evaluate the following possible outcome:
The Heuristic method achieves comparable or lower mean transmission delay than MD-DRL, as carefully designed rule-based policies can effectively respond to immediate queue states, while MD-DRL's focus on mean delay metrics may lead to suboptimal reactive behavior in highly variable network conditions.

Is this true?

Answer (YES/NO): YES